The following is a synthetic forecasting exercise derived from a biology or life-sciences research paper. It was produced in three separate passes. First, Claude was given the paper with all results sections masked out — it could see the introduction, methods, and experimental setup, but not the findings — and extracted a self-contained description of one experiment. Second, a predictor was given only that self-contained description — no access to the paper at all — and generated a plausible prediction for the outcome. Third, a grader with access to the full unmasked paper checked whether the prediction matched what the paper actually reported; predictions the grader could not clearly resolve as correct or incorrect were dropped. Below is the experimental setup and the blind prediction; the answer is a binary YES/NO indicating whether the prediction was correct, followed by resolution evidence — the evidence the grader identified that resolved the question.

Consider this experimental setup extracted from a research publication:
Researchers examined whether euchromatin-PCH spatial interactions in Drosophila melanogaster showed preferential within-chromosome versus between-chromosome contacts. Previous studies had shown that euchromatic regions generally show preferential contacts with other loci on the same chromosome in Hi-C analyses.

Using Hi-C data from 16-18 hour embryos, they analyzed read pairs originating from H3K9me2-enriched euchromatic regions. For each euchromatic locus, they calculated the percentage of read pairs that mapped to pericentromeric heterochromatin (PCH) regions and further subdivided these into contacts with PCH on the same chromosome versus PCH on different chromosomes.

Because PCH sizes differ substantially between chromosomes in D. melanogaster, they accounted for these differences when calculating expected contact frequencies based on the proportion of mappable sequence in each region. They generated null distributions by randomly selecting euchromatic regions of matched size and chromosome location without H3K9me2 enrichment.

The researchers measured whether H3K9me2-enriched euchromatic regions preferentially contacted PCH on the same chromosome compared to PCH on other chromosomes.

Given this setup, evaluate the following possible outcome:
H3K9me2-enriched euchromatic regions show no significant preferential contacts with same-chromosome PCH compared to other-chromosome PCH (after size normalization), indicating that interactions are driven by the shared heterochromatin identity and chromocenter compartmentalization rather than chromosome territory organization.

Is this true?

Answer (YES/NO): NO